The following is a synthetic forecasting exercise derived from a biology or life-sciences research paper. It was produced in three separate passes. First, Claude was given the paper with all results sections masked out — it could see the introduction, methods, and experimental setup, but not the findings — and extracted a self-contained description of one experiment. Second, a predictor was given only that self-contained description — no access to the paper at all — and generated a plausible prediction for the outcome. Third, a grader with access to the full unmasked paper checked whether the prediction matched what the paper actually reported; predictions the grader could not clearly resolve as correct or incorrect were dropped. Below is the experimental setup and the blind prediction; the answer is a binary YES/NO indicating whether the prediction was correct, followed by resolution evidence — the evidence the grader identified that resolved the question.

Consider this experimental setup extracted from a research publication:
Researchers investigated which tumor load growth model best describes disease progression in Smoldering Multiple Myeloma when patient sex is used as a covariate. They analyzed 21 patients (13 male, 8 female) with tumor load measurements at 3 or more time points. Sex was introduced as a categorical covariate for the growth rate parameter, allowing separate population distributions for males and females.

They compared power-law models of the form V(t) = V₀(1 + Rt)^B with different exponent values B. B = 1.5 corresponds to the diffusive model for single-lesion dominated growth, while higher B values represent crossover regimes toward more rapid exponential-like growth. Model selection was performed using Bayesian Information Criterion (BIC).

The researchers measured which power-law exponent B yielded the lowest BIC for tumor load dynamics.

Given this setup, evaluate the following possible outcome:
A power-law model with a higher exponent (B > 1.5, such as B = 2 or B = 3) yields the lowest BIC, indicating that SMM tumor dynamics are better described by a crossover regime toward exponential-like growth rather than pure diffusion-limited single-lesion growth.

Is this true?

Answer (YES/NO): YES